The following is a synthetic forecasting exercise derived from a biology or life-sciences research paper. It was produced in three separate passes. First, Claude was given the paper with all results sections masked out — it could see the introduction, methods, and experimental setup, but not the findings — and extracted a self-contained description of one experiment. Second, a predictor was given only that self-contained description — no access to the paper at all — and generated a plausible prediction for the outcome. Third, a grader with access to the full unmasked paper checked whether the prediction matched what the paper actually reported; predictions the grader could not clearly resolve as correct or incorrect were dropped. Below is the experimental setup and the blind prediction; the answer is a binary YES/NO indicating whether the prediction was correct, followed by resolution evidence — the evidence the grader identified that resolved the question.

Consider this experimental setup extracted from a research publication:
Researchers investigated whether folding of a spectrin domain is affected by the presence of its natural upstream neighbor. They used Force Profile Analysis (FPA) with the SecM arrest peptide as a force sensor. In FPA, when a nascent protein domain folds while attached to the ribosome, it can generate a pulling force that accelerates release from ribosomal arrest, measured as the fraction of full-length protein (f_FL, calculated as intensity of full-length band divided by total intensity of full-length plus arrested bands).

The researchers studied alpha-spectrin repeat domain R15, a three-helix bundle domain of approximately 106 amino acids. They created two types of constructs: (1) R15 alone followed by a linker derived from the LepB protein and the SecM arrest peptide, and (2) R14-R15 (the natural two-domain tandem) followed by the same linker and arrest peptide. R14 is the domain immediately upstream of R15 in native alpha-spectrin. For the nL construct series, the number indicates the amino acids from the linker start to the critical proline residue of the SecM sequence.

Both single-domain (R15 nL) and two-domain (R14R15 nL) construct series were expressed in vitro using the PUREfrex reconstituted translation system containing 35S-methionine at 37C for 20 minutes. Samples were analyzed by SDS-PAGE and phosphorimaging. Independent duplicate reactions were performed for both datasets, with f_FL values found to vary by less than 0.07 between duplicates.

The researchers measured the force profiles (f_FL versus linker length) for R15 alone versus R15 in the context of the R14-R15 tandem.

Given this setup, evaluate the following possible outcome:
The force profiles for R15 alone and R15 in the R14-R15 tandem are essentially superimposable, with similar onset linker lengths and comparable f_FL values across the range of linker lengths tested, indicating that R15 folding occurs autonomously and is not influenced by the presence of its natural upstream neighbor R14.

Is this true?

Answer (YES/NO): YES